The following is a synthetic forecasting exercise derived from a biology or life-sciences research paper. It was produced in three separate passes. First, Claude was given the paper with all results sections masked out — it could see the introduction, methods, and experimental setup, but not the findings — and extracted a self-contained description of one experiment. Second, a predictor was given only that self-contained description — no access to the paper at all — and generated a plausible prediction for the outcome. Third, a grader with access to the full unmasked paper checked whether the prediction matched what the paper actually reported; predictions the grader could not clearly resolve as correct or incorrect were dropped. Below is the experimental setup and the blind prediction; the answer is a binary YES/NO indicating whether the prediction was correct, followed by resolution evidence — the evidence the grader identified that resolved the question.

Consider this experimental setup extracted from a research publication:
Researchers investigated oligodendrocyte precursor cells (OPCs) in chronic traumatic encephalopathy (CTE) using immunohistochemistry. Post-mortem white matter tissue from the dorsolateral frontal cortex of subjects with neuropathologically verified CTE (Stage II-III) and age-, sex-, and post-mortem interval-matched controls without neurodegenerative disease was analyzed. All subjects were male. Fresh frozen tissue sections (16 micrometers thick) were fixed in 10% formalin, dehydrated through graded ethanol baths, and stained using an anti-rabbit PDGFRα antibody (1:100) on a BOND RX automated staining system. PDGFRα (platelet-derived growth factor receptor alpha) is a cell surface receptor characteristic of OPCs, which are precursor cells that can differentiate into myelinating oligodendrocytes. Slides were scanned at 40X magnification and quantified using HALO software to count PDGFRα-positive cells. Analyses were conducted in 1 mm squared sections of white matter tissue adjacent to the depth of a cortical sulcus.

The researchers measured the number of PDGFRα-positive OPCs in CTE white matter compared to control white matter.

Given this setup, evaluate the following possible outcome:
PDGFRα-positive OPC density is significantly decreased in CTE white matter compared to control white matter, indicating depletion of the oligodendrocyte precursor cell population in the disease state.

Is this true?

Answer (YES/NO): NO